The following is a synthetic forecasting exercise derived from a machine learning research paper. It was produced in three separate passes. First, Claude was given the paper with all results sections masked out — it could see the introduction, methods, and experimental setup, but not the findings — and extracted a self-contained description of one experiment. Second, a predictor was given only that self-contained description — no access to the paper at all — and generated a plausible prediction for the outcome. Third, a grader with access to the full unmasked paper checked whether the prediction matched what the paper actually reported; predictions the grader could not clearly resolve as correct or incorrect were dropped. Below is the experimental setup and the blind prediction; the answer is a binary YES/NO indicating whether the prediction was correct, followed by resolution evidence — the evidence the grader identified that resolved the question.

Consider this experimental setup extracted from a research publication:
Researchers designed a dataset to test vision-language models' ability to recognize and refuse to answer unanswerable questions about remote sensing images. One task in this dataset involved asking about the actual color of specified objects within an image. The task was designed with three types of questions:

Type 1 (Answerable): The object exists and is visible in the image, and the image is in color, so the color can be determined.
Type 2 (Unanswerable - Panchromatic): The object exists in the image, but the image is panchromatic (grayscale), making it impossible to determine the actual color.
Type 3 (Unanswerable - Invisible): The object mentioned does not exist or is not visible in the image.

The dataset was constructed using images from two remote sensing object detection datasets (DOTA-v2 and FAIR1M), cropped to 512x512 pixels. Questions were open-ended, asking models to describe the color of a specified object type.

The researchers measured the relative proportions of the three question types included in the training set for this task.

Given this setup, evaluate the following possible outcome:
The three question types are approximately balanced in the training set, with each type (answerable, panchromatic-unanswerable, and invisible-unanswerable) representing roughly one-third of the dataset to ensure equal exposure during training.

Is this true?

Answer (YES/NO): NO